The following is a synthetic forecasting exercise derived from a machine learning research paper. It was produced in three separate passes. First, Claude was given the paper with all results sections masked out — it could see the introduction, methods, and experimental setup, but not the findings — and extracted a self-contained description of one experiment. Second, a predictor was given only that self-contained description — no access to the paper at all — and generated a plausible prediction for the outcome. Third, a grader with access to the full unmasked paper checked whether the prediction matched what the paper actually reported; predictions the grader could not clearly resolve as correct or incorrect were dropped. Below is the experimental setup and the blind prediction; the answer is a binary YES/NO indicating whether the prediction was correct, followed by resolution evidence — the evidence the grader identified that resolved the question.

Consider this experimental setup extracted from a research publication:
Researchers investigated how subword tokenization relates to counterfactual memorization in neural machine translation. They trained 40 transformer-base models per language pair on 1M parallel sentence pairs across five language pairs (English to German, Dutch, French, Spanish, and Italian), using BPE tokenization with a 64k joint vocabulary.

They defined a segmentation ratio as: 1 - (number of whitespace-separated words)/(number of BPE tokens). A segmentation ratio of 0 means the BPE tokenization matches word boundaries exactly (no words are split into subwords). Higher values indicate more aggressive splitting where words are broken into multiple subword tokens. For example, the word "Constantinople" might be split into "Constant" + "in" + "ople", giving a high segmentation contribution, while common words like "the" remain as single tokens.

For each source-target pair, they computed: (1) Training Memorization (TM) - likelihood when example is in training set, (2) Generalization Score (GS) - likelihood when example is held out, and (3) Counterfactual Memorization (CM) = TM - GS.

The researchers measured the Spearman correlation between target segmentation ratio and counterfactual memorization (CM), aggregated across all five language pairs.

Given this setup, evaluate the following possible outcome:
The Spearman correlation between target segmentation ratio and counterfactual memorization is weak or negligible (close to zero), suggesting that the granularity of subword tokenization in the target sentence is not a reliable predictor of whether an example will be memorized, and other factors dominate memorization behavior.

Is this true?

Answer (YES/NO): NO